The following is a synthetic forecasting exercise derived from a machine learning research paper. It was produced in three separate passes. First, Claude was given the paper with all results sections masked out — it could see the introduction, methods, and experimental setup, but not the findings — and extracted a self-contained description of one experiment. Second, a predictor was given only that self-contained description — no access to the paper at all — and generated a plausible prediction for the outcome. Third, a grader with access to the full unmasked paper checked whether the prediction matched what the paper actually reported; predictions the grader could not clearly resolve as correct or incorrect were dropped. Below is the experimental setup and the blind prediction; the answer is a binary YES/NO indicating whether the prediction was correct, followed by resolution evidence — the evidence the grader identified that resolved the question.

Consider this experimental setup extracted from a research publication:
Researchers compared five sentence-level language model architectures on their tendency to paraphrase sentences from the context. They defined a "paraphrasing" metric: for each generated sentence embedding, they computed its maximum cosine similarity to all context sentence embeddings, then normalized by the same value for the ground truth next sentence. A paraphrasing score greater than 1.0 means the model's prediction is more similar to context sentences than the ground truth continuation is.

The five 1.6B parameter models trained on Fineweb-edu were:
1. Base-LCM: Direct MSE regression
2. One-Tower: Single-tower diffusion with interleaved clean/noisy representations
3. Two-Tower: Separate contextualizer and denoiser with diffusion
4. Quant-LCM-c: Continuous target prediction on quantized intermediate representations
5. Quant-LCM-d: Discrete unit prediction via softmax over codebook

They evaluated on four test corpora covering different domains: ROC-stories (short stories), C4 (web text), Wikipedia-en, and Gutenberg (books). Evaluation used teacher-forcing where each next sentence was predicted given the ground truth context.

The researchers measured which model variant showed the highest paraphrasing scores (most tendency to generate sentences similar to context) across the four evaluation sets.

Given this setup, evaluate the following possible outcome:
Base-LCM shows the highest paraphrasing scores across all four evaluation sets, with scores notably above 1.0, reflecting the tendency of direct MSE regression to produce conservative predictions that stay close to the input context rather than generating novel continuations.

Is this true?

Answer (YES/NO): NO